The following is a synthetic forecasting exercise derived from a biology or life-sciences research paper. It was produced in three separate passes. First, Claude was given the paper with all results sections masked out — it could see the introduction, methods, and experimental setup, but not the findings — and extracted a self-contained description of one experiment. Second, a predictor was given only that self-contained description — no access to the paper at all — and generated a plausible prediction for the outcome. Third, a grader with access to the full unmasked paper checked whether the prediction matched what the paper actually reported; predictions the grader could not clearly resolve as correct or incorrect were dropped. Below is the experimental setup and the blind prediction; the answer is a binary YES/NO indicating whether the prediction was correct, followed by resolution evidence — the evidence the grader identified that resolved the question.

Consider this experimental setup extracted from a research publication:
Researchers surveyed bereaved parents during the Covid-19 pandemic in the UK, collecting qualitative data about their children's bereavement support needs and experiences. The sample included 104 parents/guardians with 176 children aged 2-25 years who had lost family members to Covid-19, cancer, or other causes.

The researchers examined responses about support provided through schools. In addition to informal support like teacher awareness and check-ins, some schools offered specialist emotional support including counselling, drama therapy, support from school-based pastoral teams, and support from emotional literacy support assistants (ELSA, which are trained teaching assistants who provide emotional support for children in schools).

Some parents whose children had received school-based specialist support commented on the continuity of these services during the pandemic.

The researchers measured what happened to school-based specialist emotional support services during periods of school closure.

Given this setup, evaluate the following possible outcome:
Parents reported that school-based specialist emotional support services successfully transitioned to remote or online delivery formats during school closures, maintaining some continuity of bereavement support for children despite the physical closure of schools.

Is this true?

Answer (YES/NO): NO